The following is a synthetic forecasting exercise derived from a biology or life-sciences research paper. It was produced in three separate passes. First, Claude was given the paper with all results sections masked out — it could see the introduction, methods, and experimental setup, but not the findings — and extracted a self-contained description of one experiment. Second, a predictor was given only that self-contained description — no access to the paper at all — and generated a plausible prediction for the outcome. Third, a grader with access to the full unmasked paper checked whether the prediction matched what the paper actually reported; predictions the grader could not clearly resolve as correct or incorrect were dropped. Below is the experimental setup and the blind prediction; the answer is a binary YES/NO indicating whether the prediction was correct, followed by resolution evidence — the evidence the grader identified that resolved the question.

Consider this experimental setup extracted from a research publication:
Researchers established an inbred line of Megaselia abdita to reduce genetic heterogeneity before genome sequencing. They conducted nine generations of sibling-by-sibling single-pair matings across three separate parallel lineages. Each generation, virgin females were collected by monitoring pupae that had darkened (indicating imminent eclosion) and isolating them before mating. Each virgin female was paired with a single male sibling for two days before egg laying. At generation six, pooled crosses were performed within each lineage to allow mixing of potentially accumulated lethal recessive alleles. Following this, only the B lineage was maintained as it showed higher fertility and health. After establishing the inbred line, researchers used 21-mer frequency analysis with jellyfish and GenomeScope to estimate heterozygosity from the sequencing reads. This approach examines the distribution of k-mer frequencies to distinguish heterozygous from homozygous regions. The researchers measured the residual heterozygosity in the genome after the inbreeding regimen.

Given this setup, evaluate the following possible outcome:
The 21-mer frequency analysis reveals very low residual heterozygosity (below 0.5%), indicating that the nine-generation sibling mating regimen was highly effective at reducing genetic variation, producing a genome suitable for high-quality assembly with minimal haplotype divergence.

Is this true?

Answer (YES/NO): YES